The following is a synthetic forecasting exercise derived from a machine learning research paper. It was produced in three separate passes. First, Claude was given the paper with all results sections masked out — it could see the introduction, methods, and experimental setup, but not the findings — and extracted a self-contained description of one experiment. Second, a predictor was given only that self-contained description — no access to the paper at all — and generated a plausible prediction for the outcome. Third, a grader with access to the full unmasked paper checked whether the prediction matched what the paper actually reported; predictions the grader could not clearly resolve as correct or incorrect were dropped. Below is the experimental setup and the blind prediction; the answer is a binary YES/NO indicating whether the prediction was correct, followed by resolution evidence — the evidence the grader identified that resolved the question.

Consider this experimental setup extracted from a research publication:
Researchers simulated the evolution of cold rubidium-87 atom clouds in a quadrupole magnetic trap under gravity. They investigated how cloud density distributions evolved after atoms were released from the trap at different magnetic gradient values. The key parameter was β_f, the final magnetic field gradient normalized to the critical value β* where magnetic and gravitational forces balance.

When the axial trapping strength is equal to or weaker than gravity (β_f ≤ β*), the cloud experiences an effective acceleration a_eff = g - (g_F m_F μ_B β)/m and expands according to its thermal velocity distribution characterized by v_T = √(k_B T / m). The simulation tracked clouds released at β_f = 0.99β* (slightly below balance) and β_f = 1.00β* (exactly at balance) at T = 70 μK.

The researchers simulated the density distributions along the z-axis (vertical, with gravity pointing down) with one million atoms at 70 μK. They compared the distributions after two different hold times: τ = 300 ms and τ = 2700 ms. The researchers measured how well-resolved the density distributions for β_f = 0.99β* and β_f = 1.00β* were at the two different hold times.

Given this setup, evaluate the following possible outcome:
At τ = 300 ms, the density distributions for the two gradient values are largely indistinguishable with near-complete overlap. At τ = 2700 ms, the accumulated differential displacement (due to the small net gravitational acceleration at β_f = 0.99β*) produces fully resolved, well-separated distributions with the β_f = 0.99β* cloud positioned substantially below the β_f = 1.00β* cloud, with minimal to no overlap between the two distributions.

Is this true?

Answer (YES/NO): NO